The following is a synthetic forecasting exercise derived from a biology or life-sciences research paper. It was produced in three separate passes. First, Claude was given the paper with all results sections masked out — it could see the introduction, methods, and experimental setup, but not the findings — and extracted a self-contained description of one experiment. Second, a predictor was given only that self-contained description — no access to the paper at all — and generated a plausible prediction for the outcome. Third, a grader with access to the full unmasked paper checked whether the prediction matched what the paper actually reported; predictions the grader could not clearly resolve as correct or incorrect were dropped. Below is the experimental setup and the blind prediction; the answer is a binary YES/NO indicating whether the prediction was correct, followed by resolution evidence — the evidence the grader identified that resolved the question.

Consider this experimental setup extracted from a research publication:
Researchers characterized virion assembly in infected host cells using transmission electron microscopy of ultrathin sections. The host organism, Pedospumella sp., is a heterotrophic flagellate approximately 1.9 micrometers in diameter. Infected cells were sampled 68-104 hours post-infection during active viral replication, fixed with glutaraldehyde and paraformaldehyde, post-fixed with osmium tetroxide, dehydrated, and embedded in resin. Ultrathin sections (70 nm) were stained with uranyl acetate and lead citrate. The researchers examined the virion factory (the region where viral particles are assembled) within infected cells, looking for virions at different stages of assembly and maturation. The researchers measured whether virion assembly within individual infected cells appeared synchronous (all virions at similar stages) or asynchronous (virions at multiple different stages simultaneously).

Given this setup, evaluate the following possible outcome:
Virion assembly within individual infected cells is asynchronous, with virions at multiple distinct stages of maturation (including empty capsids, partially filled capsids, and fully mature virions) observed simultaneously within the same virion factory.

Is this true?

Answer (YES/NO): YES